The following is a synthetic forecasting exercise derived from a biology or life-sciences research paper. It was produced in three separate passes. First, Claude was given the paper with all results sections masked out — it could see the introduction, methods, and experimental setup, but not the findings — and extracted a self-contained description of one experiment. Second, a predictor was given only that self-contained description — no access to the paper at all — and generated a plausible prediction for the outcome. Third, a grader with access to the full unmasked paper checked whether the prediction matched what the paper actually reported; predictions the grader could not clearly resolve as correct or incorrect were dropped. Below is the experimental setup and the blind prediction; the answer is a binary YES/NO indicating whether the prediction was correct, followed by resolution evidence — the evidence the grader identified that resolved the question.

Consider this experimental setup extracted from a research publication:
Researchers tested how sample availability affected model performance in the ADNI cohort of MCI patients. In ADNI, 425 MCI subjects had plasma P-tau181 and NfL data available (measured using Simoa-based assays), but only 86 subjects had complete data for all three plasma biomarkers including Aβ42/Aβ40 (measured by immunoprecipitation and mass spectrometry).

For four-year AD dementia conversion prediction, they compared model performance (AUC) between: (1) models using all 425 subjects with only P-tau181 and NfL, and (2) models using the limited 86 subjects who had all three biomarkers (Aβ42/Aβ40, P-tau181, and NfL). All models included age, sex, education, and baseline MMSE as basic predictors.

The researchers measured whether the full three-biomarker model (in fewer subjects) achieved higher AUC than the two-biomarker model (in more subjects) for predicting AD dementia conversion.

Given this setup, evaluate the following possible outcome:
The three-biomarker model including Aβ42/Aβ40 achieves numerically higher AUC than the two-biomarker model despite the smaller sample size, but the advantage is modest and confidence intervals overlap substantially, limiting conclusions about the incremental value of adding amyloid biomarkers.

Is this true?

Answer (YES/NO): NO